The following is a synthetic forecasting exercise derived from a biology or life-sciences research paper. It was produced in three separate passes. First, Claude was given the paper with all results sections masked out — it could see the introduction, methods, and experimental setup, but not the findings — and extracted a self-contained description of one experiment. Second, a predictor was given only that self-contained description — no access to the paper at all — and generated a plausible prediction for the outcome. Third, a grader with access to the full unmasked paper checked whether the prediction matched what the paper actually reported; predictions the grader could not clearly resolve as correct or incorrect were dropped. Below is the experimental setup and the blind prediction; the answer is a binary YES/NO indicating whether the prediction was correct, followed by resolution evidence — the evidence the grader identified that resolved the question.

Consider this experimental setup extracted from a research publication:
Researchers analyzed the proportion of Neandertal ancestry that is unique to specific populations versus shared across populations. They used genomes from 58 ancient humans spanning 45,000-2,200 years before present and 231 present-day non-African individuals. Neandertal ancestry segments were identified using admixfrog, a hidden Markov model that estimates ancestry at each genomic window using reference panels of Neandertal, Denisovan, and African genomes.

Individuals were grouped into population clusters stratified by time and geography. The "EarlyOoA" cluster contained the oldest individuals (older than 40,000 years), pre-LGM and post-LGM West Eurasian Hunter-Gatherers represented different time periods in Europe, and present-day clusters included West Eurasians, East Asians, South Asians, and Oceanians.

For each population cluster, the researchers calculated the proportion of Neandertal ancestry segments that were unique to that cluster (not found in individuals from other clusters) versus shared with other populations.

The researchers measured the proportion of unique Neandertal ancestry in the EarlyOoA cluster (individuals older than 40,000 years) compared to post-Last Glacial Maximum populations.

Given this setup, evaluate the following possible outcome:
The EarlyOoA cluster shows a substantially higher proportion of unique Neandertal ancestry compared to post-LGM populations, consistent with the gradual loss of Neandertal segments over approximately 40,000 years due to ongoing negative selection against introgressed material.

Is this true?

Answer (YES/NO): NO